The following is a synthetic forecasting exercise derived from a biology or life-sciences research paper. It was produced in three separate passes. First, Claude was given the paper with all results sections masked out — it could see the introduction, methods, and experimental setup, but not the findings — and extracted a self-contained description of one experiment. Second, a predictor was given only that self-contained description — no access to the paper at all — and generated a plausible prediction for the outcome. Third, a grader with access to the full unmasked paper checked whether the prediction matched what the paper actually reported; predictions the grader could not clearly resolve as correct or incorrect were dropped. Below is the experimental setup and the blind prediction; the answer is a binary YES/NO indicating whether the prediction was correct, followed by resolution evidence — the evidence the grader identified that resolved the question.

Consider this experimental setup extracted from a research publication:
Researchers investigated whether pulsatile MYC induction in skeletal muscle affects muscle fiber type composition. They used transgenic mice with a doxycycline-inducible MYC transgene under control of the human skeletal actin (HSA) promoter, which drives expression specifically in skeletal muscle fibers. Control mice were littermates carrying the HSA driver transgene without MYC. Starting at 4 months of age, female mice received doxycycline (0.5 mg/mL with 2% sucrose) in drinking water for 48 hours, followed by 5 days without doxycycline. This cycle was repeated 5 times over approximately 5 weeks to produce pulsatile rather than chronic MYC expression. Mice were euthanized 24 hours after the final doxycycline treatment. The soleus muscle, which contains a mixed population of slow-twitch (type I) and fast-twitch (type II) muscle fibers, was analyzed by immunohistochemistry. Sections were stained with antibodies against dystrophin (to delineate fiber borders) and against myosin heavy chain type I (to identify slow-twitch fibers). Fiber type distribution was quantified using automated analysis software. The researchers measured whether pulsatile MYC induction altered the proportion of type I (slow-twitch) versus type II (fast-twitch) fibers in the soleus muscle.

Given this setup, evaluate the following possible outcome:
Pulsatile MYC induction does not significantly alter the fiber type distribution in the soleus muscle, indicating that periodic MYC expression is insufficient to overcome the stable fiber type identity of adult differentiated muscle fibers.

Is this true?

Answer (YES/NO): YES